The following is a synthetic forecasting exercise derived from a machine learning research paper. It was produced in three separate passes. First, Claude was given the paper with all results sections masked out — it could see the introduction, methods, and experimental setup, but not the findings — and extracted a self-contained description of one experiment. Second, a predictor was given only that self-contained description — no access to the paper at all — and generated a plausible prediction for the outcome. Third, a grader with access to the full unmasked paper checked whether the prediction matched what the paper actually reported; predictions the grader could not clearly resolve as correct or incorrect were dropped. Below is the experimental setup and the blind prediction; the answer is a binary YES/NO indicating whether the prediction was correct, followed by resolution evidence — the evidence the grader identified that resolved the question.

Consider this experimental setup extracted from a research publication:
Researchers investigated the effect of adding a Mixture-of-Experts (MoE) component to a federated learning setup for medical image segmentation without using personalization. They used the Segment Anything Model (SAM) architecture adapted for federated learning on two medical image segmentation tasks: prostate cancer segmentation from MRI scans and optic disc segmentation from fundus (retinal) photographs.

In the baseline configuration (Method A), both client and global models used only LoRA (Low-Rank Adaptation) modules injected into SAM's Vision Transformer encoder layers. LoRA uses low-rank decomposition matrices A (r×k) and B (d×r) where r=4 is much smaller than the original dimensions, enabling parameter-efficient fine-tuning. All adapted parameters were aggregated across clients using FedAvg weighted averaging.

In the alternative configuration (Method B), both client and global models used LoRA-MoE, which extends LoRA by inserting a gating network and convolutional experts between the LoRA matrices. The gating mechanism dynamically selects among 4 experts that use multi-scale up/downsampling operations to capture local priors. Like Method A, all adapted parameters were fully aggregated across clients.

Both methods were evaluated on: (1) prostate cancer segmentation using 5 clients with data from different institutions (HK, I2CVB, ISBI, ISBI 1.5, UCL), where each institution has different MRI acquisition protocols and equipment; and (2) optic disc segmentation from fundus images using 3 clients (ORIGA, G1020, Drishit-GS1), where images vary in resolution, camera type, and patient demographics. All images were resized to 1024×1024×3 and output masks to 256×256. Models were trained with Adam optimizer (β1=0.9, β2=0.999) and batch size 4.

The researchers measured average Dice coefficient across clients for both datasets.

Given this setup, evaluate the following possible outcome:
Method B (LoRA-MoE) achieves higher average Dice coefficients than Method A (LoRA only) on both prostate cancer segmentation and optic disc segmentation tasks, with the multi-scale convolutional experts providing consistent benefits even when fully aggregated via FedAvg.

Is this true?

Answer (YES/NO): YES